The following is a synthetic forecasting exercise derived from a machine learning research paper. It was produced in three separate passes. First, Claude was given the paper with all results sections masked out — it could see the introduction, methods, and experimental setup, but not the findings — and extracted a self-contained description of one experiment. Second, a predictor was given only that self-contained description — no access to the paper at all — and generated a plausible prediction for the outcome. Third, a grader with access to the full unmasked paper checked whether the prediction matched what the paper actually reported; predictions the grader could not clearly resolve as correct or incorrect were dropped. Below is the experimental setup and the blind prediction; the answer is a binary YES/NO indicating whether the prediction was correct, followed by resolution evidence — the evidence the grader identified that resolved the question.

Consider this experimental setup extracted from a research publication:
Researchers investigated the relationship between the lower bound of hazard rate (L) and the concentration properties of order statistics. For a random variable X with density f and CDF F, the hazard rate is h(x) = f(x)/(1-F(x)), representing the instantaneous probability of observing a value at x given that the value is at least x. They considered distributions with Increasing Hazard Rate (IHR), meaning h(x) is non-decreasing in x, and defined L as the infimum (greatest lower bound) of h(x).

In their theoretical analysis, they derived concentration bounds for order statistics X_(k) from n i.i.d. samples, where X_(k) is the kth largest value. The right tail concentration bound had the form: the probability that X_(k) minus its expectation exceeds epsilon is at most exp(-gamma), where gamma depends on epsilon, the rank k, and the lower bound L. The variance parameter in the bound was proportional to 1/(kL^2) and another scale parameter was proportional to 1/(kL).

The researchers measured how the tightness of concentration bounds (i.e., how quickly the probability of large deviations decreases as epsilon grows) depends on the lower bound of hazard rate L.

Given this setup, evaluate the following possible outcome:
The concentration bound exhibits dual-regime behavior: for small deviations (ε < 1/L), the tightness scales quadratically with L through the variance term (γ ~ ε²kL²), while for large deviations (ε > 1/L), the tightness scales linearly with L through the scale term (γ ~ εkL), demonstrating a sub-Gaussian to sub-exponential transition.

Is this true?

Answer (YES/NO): YES